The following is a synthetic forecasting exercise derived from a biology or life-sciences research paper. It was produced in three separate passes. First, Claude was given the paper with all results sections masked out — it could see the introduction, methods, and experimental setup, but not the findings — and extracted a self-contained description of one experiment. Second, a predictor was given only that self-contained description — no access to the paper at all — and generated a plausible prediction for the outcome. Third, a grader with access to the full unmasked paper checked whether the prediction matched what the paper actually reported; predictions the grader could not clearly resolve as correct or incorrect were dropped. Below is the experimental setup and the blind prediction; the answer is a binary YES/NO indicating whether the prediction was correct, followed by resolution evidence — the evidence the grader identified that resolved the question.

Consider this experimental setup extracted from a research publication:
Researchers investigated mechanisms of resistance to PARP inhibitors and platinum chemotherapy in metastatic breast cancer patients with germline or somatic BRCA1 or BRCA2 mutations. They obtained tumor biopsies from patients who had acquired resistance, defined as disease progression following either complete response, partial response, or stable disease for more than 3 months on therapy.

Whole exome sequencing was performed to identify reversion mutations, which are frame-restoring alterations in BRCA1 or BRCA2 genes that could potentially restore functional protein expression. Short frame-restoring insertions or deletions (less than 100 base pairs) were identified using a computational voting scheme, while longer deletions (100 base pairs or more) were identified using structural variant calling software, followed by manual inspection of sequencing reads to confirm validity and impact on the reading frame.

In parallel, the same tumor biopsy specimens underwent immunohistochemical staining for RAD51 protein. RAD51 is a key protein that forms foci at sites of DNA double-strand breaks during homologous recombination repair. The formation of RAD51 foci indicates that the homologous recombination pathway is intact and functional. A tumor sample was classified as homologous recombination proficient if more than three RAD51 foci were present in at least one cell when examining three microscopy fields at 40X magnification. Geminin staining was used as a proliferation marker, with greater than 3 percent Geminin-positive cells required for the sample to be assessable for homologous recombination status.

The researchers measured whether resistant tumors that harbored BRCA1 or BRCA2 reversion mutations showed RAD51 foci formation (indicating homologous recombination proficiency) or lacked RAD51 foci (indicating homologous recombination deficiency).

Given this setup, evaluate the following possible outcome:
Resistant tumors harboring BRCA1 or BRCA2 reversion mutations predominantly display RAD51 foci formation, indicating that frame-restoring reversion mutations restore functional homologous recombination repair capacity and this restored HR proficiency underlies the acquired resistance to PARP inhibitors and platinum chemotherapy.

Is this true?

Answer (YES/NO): YES